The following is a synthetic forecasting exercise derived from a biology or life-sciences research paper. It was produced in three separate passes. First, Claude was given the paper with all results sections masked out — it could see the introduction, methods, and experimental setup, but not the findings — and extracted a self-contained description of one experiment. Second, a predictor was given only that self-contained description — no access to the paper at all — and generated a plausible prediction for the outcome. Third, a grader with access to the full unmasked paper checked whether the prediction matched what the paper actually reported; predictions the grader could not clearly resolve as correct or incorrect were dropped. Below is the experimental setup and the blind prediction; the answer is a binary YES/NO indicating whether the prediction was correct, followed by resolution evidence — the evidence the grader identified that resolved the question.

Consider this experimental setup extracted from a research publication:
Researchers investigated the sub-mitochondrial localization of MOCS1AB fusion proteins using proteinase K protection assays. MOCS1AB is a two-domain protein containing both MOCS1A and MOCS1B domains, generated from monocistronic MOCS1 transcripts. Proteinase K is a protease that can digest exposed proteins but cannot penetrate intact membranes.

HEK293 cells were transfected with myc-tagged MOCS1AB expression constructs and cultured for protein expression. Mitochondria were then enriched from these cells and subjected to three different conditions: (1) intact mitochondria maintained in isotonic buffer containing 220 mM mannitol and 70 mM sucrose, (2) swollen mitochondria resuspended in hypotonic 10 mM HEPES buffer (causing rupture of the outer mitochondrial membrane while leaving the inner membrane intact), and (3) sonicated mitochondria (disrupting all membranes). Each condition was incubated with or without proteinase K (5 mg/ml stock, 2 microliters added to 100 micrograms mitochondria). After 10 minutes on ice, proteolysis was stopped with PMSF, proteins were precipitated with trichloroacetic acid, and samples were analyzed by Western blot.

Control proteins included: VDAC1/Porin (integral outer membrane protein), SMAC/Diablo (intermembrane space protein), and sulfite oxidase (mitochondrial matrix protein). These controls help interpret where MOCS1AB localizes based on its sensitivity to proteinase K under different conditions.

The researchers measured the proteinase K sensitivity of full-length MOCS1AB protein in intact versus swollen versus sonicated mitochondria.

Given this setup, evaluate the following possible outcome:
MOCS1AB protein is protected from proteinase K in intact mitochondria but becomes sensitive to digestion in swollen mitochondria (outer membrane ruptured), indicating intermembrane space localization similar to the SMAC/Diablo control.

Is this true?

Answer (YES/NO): NO